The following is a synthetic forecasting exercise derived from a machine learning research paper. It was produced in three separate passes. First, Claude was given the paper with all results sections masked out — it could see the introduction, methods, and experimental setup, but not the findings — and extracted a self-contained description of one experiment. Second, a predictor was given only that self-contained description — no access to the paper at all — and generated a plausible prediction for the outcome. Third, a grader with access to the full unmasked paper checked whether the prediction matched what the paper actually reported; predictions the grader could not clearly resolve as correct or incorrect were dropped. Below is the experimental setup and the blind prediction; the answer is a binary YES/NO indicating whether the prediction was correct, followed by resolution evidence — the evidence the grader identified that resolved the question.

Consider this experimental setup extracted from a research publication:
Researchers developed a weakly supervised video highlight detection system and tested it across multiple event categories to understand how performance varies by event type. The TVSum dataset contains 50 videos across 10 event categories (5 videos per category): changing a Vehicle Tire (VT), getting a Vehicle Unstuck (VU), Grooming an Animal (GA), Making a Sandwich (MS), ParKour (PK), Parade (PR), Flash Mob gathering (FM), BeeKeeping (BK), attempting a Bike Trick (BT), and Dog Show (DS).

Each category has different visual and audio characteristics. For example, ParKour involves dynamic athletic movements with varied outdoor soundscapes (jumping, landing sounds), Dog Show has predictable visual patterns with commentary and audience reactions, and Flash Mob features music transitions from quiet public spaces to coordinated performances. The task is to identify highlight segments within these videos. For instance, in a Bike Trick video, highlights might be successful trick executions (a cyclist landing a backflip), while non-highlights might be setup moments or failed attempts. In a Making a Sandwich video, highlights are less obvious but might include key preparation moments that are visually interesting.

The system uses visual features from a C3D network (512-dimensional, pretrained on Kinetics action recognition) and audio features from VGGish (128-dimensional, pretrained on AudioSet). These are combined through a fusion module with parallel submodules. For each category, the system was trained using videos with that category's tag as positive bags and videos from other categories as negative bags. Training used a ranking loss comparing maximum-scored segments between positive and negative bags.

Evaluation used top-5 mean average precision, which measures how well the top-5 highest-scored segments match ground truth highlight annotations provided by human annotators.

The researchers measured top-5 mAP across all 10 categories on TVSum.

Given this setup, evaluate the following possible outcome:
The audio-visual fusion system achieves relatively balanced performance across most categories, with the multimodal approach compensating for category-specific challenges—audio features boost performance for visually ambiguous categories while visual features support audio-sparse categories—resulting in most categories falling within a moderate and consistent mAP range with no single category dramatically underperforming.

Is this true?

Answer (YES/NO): NO